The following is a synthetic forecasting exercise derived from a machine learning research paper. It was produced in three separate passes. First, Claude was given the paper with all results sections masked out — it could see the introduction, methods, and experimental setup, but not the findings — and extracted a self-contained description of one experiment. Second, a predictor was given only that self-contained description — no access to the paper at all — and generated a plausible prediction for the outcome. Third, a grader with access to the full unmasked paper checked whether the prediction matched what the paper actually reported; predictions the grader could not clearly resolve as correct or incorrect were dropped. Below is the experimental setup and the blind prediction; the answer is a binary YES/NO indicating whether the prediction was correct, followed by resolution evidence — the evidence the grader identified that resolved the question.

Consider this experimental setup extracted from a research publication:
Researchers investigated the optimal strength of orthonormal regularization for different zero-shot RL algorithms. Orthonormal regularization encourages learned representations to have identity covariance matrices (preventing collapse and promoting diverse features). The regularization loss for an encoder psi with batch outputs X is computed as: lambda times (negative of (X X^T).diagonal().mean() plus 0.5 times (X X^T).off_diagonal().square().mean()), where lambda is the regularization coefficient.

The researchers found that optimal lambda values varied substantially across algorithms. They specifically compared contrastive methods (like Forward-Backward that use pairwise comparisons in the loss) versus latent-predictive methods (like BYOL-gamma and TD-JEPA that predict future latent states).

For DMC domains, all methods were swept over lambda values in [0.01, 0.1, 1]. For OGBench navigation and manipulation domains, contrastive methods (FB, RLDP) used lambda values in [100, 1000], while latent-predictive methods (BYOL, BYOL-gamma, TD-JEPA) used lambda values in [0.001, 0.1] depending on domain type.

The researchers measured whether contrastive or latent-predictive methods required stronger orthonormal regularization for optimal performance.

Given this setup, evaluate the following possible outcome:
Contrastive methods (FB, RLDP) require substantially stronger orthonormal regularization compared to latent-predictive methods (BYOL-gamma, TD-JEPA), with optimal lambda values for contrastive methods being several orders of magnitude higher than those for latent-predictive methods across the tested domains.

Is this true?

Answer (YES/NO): NO